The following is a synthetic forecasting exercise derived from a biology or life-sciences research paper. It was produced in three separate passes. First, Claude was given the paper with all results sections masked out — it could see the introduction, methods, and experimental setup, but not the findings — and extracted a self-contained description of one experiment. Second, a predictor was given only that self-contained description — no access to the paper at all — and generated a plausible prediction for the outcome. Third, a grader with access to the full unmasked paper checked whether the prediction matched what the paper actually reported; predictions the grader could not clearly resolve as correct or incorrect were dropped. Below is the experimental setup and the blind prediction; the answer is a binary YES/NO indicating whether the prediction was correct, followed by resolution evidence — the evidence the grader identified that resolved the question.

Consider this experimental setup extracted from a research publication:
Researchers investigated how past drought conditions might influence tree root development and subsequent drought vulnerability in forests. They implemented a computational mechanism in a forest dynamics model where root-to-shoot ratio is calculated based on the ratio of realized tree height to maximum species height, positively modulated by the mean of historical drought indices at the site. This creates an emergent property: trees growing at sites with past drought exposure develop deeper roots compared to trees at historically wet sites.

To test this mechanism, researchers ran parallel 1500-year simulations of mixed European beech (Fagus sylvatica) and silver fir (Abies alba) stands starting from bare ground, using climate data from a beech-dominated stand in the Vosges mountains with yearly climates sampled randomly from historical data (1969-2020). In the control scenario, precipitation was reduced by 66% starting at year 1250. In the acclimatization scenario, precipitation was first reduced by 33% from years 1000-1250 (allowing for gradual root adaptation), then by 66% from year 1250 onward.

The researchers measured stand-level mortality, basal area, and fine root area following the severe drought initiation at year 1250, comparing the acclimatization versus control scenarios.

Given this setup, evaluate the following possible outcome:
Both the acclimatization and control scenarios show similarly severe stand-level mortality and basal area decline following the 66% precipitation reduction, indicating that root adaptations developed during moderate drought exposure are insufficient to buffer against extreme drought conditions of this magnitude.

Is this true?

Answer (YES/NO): NO